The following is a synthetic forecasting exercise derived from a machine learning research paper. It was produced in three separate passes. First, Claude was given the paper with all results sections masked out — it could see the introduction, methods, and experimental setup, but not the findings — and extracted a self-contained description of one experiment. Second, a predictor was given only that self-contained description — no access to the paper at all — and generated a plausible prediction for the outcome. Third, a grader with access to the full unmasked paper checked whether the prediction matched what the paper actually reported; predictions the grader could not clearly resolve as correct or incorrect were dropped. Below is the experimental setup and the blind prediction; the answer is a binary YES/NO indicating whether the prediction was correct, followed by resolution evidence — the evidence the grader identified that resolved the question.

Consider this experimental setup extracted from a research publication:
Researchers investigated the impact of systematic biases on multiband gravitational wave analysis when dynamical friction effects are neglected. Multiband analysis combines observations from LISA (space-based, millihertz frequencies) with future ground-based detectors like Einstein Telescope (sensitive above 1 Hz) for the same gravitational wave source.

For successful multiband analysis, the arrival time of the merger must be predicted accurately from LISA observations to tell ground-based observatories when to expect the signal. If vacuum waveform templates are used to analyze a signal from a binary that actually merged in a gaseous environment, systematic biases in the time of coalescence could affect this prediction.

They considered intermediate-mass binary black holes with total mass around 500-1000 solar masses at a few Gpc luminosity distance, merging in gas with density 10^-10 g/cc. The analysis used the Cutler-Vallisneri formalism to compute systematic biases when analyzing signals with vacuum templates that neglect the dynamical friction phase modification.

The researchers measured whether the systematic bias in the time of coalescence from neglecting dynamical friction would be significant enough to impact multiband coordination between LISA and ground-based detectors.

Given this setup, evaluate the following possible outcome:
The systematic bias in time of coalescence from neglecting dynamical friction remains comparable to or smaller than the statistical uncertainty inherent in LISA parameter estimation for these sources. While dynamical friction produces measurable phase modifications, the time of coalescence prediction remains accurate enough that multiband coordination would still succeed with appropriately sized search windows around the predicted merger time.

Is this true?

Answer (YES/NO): NO